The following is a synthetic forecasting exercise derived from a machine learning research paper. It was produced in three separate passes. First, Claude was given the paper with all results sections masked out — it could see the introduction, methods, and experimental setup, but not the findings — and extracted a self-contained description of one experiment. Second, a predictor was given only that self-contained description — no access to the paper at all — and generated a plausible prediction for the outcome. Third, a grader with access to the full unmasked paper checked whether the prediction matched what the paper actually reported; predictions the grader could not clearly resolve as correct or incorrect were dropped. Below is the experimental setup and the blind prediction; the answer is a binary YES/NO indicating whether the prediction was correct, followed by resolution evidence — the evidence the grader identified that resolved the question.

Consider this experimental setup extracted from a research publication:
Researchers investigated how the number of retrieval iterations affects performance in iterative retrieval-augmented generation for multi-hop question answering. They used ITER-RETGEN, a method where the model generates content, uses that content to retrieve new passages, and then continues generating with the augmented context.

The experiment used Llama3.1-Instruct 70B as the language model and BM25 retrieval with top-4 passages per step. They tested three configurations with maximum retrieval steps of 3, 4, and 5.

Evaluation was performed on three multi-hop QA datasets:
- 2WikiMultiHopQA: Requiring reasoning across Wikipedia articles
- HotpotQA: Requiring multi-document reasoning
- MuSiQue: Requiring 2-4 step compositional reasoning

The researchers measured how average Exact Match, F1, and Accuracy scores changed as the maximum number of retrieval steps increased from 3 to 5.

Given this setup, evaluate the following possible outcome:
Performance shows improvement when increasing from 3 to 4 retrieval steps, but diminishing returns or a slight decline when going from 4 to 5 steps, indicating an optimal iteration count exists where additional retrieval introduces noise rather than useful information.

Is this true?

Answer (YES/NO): YES